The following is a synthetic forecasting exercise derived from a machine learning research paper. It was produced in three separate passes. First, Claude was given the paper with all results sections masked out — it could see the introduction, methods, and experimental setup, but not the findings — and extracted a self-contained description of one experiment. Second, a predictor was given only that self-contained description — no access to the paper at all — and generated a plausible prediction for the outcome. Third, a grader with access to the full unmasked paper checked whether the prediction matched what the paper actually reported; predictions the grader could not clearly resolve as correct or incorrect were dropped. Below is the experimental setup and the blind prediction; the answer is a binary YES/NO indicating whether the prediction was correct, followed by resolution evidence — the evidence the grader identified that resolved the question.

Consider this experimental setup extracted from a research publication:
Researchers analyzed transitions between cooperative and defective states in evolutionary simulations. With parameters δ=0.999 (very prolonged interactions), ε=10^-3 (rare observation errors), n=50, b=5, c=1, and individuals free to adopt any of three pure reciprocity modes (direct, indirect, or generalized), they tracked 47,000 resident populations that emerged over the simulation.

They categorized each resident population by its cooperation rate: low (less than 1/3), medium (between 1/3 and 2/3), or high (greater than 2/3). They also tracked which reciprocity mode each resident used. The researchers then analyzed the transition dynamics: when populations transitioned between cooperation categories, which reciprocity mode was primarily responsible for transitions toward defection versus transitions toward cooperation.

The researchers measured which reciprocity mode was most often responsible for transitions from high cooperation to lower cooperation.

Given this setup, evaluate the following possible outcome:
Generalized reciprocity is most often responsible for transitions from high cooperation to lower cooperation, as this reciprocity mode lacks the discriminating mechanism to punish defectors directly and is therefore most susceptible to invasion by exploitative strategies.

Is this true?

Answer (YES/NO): YES